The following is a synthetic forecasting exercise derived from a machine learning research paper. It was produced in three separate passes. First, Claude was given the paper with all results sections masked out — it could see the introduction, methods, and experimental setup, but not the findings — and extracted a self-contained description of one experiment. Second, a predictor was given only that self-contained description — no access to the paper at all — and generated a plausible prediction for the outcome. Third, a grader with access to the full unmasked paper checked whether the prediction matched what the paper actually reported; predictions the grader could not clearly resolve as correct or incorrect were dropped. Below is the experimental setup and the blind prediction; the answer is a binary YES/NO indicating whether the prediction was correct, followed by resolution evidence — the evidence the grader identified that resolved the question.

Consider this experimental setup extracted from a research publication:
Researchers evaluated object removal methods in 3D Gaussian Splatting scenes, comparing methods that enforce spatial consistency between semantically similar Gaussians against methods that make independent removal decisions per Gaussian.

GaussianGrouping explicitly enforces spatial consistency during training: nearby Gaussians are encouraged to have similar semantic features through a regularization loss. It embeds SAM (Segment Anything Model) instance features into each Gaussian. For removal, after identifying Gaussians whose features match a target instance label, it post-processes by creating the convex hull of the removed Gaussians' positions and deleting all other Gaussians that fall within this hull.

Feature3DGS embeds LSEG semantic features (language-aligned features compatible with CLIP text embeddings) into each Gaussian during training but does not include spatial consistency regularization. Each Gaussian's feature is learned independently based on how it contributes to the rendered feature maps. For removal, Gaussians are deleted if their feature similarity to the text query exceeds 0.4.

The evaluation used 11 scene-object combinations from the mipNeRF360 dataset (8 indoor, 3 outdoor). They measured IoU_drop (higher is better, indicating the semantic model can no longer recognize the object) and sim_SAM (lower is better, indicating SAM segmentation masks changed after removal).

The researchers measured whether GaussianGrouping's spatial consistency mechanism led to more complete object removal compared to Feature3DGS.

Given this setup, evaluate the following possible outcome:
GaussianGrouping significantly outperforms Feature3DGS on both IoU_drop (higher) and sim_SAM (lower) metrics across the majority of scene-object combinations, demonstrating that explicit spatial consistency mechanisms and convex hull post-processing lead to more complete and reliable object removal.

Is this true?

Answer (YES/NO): YES